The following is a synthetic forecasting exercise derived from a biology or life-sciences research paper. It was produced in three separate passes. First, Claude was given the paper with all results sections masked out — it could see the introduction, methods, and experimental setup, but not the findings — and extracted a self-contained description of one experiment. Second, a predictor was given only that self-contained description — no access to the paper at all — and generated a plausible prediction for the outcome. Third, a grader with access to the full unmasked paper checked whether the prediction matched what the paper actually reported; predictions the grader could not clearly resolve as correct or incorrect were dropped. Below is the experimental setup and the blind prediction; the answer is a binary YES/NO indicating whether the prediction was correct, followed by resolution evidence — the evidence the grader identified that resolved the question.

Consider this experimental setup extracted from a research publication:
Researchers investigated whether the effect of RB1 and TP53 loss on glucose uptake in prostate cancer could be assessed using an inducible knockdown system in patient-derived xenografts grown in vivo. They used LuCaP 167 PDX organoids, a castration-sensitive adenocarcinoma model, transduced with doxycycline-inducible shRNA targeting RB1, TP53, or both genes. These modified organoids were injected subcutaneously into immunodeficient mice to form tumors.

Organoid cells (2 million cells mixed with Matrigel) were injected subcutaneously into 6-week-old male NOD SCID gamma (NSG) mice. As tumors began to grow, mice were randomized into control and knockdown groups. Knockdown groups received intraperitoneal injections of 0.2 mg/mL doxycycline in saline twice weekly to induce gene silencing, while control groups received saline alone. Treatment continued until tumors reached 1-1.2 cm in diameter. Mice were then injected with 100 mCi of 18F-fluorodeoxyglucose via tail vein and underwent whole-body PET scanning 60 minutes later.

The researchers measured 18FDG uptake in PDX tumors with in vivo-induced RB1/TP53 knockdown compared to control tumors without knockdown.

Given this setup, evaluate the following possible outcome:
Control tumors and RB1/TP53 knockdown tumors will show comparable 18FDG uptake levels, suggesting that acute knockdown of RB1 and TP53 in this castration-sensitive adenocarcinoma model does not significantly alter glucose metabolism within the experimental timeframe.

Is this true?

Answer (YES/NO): YES